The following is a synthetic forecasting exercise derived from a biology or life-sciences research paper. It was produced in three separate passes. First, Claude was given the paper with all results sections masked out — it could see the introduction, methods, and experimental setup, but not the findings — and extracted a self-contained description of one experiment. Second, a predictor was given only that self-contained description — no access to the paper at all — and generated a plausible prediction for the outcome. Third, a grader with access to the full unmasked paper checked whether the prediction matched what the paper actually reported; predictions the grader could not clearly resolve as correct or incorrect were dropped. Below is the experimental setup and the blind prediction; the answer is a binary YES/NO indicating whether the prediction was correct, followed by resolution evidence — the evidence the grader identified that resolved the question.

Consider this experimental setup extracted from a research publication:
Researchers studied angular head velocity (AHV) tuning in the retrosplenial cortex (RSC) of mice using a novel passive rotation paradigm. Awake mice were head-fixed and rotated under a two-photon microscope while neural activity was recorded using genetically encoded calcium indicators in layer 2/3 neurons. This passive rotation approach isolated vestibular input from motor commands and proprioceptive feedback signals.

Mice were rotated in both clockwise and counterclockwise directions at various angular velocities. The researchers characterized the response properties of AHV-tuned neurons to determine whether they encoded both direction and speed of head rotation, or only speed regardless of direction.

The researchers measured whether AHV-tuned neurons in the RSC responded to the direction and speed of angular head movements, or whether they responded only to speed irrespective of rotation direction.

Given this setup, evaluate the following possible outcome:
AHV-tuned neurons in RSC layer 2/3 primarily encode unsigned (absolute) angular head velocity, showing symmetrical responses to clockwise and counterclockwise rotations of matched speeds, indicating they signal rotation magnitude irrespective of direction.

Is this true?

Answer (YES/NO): NO